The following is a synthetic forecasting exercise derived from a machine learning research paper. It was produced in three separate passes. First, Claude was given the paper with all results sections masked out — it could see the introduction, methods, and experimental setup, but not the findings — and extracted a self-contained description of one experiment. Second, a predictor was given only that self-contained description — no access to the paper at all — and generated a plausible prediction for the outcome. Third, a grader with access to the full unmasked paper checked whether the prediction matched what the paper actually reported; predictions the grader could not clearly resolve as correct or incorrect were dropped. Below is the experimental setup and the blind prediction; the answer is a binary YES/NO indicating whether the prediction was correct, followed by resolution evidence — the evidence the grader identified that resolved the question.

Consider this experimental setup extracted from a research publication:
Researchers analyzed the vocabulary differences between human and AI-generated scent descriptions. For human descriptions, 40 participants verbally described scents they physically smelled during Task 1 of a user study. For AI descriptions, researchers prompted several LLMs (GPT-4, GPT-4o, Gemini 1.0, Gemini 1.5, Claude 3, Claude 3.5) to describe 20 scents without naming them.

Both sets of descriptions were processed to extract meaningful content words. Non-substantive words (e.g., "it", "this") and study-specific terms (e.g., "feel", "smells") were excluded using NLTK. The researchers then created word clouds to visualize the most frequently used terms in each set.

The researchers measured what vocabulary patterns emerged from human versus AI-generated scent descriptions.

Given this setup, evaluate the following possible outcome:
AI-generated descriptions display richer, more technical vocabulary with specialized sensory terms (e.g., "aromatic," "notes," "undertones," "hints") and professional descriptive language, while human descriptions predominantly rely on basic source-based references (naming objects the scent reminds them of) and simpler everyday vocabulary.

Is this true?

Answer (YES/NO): YES